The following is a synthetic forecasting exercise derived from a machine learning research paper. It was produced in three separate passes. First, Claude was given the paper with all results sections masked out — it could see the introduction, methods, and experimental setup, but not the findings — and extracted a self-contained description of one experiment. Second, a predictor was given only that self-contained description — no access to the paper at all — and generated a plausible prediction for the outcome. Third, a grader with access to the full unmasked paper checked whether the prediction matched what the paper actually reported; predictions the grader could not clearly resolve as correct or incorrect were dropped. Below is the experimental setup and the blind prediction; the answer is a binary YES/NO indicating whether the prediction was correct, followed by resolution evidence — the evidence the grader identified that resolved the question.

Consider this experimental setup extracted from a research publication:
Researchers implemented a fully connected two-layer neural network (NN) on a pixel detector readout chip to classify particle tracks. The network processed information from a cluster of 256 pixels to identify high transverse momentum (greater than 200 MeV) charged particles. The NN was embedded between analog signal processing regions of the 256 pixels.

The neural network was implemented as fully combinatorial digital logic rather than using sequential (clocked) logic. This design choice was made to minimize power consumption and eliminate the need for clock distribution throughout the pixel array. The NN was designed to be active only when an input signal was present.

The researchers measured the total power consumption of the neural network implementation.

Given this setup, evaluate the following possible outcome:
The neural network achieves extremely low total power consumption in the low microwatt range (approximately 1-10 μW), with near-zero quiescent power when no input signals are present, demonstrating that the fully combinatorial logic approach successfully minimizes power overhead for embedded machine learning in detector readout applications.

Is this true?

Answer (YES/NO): NO